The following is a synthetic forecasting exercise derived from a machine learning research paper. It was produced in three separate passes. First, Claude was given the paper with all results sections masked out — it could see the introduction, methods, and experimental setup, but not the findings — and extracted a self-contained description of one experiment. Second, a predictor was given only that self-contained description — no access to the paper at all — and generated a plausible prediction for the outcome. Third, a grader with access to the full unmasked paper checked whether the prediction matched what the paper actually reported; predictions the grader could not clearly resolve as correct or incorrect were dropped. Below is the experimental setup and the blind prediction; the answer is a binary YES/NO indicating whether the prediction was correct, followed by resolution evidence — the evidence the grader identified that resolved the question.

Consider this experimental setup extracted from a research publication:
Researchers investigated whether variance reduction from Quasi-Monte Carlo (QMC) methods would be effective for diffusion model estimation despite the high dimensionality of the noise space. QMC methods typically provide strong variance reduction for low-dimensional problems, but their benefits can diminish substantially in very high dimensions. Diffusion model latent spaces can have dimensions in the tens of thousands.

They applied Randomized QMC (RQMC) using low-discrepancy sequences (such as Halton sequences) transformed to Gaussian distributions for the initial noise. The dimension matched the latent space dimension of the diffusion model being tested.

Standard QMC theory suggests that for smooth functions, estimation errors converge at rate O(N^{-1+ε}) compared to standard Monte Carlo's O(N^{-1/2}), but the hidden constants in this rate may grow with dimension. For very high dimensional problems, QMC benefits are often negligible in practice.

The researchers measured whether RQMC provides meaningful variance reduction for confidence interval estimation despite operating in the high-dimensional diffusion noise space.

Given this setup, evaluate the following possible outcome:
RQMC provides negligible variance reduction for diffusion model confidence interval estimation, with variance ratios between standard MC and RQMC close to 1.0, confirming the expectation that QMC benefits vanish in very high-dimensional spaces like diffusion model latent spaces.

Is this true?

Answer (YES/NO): NO